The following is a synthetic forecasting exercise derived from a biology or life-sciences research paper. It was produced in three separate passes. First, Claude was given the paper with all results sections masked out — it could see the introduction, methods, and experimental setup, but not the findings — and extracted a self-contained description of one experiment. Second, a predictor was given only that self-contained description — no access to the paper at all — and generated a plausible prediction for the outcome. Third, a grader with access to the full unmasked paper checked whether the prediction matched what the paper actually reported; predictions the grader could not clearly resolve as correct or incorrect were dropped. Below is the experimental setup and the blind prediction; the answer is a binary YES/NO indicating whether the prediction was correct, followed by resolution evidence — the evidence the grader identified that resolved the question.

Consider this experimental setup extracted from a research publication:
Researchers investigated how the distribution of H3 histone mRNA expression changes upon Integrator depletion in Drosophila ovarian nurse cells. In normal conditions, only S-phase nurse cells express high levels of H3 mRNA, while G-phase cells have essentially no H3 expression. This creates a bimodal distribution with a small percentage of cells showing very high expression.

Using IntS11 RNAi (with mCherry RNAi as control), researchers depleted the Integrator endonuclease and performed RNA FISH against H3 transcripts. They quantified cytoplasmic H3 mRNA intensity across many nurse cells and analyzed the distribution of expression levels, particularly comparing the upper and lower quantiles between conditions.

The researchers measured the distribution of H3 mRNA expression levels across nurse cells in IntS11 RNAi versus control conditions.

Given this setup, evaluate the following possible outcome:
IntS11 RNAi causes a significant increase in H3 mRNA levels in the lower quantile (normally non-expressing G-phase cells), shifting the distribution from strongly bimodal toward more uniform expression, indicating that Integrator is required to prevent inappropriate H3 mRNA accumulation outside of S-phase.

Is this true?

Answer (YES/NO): YES